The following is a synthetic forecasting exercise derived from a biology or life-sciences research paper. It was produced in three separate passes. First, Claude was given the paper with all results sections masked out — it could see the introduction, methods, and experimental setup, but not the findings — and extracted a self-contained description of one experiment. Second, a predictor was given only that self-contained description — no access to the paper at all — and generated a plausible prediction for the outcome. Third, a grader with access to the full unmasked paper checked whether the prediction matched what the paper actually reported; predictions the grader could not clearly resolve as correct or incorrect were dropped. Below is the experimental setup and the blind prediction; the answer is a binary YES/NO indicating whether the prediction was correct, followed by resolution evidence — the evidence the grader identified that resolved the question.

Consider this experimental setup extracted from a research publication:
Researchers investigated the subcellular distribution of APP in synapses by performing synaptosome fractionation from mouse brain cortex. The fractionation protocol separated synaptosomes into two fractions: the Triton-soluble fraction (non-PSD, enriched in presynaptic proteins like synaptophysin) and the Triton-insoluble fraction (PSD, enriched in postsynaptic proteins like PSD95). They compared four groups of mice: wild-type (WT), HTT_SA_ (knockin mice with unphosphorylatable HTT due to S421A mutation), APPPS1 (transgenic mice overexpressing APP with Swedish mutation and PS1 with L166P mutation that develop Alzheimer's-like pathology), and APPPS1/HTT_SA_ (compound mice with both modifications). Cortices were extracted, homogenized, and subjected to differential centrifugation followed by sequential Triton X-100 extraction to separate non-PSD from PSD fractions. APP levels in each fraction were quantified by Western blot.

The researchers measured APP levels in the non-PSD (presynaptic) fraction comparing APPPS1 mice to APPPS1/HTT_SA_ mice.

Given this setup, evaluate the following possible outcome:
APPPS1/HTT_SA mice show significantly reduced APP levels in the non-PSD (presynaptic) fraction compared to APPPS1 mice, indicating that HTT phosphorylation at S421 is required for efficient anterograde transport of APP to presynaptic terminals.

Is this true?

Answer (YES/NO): YES